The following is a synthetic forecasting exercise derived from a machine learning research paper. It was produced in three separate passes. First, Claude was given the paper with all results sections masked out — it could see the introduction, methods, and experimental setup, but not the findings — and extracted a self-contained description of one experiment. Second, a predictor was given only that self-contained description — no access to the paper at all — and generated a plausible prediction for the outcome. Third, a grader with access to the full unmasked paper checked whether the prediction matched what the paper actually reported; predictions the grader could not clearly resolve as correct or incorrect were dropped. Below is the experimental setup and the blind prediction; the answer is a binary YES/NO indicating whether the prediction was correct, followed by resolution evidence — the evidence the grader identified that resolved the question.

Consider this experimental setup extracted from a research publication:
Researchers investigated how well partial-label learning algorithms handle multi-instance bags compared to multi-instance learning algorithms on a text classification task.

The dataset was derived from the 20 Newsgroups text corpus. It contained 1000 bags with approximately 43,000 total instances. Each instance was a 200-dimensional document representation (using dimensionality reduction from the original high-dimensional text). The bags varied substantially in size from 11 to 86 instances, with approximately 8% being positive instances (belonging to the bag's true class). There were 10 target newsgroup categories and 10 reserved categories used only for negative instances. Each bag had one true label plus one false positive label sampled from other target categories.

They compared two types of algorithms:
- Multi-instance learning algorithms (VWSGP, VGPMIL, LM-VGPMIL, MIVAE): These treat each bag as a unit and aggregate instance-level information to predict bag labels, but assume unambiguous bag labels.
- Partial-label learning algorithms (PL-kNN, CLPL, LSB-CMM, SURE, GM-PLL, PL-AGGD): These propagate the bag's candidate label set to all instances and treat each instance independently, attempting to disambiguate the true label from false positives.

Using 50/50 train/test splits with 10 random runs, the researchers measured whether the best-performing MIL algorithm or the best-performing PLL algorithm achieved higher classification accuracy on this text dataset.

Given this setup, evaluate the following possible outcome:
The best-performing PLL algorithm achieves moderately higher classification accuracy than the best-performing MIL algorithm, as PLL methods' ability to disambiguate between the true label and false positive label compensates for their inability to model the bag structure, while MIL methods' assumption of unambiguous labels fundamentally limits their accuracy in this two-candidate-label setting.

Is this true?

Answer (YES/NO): NO